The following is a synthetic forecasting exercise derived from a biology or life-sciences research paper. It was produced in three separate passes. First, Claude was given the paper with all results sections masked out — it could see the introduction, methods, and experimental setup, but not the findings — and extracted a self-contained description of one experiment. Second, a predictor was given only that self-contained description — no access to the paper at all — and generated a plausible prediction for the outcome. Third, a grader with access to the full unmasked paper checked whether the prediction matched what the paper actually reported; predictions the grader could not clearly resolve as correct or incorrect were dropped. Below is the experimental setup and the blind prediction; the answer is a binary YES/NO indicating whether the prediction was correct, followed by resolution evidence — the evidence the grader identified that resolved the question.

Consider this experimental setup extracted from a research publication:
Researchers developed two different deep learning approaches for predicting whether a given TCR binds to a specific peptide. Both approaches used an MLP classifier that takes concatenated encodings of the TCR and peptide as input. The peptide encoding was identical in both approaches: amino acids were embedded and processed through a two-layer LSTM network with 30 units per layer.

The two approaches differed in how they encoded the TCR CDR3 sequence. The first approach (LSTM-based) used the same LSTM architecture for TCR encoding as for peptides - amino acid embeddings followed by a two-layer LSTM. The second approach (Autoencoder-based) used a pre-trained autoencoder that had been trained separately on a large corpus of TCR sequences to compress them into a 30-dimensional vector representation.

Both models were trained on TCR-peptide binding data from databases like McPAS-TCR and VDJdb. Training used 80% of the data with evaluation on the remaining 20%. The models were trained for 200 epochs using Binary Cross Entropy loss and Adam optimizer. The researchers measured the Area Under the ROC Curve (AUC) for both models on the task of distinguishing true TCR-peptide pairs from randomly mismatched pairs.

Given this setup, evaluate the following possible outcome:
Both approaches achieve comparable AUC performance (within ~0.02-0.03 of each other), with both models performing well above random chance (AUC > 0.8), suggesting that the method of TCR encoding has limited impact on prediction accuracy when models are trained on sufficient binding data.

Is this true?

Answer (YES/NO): NO